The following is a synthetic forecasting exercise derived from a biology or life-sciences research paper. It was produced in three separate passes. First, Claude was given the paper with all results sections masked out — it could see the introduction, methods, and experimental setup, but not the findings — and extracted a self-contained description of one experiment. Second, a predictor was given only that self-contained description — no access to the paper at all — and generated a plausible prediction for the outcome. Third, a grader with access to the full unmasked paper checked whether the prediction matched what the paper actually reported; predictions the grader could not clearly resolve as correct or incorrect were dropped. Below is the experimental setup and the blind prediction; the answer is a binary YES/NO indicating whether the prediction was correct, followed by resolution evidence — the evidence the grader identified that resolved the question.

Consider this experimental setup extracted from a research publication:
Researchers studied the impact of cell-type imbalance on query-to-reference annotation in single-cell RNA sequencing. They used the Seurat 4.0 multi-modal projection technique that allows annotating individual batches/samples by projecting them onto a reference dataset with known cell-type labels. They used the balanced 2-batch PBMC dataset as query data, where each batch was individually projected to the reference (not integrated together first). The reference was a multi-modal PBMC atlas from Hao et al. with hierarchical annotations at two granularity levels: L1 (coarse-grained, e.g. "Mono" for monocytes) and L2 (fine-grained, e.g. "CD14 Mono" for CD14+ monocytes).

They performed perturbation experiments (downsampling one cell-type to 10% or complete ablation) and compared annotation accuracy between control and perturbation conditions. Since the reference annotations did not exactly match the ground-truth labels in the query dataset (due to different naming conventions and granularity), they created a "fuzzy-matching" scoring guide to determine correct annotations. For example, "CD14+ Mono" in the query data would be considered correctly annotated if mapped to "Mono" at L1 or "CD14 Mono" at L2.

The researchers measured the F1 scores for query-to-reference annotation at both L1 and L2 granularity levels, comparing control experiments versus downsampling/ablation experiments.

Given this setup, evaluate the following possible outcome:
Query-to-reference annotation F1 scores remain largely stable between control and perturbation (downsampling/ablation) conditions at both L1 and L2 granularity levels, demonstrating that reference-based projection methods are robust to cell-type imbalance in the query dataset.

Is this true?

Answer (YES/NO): NO